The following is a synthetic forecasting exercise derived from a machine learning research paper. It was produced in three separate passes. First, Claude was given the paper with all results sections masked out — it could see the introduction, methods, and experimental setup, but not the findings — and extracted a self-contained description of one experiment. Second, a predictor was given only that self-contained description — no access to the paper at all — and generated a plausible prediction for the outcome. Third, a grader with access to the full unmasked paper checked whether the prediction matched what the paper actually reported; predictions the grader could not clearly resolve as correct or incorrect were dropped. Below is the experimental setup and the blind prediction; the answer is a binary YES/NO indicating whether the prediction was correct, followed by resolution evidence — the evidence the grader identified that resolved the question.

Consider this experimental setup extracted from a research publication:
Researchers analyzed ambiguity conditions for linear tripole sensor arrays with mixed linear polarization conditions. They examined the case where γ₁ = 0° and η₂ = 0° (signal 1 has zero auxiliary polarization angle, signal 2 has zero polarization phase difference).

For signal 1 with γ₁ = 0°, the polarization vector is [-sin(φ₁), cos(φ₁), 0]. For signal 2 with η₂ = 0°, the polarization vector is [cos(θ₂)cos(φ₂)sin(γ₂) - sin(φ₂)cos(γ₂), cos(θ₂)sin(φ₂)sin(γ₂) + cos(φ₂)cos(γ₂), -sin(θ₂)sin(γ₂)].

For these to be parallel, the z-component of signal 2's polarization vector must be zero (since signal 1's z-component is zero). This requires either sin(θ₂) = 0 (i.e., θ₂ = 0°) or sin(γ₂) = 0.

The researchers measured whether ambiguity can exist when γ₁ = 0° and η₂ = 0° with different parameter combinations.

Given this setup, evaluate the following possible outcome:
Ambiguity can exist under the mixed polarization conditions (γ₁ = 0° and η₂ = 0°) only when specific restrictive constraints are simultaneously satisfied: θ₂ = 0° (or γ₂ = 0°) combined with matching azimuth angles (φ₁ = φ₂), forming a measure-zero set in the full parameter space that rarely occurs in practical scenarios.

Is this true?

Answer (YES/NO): NO